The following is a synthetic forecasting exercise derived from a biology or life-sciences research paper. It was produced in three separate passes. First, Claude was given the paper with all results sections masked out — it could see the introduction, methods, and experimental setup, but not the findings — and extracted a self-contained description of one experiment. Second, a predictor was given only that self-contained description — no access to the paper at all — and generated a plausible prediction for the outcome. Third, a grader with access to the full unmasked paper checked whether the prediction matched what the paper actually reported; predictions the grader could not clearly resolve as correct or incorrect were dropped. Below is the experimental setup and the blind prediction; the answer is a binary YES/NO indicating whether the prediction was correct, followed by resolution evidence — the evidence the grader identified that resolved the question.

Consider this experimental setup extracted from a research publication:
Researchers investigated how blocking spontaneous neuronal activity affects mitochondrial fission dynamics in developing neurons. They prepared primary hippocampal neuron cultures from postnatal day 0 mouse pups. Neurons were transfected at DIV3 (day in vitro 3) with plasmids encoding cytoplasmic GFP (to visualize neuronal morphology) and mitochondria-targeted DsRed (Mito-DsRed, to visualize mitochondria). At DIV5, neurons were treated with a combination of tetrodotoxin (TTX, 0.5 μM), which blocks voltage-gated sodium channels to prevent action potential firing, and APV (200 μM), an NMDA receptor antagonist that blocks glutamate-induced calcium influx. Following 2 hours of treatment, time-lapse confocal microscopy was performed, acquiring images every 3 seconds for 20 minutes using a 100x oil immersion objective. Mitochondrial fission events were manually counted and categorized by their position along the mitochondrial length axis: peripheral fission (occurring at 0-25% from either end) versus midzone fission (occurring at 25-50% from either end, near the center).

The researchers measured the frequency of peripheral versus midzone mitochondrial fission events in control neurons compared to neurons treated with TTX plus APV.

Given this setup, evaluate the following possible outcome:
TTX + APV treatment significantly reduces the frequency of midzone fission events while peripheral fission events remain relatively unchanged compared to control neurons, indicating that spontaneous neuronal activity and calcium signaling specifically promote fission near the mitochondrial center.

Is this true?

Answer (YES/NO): NO